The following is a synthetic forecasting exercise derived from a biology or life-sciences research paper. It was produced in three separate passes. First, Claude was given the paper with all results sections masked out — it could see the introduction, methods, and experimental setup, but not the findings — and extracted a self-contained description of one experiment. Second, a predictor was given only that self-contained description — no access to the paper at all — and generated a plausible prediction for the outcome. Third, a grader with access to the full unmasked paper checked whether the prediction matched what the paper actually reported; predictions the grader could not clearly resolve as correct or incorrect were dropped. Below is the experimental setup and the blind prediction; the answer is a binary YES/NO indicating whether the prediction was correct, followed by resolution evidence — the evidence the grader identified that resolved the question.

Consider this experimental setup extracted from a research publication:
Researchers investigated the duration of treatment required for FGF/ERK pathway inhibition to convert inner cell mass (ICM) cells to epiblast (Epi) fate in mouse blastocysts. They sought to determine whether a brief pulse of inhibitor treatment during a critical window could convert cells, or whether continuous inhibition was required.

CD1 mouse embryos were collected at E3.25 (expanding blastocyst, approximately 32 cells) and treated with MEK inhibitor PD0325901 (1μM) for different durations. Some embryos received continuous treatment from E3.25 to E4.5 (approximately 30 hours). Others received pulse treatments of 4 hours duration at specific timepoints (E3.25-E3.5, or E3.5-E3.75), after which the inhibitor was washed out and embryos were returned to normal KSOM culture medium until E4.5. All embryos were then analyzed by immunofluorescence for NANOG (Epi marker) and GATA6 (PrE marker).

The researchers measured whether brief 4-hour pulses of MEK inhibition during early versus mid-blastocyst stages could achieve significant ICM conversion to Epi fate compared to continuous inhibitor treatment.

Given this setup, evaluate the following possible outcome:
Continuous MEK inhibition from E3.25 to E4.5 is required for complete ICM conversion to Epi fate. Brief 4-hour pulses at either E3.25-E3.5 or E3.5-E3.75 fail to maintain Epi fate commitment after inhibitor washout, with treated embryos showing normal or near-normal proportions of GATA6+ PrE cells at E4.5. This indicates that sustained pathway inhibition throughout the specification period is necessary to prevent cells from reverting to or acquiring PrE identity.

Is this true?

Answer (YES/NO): NO